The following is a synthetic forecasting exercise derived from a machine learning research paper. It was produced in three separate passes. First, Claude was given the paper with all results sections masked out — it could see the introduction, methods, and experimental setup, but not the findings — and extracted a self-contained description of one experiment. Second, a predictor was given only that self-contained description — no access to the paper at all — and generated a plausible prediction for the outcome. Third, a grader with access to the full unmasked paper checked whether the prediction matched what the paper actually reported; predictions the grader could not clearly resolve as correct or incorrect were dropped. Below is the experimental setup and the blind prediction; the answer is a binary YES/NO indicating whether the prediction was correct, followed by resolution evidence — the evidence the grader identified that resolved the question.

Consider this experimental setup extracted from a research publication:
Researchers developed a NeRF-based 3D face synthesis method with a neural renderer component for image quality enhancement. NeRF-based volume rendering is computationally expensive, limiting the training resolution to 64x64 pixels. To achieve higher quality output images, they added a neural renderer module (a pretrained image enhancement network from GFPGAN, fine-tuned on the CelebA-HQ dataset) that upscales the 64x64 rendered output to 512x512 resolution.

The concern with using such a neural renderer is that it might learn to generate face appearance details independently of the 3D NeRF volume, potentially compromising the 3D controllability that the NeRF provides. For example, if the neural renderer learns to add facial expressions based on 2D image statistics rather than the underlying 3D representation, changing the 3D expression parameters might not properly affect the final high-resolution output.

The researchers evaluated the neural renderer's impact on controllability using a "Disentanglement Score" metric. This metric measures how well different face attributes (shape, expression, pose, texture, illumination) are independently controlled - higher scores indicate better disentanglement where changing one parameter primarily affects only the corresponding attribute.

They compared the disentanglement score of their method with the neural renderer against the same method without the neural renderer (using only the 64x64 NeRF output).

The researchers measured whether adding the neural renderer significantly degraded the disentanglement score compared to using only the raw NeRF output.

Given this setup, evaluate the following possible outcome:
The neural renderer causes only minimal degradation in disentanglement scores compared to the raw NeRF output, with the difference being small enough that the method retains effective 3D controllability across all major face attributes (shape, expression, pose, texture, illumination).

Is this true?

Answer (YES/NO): YES